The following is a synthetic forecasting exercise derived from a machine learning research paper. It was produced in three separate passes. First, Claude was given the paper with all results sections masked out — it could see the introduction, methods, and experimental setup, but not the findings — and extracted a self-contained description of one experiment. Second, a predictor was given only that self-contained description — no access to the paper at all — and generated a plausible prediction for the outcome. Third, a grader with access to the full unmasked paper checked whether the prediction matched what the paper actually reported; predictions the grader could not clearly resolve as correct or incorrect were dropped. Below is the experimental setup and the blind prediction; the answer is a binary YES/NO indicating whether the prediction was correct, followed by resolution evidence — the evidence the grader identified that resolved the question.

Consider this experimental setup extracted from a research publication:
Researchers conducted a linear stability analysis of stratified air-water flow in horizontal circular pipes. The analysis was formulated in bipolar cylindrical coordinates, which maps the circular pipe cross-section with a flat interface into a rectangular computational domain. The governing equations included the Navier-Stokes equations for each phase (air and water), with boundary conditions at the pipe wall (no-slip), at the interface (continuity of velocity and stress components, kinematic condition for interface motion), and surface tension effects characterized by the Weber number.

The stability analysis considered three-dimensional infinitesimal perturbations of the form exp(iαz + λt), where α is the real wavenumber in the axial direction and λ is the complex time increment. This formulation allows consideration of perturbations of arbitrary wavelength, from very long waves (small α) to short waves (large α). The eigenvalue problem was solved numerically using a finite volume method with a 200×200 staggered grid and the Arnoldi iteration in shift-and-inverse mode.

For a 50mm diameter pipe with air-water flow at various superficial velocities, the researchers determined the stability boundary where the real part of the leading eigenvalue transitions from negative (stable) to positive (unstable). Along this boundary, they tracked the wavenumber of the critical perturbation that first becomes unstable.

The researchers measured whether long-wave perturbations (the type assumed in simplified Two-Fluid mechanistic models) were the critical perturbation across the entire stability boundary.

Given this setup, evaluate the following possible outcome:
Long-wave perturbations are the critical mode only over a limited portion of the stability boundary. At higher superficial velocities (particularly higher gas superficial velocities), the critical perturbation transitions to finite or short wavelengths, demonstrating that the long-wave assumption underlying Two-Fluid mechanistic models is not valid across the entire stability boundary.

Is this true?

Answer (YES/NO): YES